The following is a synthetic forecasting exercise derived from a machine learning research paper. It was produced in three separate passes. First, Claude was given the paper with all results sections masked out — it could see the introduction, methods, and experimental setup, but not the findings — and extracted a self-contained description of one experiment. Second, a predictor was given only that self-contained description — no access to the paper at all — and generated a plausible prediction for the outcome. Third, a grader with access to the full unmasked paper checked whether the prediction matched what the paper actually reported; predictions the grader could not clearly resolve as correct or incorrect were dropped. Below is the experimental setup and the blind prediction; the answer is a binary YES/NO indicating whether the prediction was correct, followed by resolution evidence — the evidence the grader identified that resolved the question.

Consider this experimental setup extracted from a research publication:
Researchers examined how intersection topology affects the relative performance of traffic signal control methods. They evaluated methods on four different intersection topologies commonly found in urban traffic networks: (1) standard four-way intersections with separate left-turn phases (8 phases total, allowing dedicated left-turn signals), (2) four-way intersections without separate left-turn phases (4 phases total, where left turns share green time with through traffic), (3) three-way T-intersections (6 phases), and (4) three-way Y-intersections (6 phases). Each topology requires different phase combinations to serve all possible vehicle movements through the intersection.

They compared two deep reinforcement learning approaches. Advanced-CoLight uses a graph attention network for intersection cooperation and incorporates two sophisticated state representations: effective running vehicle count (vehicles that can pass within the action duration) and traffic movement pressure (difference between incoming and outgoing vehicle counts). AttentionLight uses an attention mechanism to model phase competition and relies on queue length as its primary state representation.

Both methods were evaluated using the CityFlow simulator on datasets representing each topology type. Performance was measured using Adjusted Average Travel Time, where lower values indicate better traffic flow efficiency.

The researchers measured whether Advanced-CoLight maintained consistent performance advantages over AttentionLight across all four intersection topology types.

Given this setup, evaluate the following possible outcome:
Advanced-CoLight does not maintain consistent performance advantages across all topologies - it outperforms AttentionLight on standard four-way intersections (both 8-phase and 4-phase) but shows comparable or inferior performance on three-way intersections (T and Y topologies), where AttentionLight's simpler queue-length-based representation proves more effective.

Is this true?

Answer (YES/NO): NO